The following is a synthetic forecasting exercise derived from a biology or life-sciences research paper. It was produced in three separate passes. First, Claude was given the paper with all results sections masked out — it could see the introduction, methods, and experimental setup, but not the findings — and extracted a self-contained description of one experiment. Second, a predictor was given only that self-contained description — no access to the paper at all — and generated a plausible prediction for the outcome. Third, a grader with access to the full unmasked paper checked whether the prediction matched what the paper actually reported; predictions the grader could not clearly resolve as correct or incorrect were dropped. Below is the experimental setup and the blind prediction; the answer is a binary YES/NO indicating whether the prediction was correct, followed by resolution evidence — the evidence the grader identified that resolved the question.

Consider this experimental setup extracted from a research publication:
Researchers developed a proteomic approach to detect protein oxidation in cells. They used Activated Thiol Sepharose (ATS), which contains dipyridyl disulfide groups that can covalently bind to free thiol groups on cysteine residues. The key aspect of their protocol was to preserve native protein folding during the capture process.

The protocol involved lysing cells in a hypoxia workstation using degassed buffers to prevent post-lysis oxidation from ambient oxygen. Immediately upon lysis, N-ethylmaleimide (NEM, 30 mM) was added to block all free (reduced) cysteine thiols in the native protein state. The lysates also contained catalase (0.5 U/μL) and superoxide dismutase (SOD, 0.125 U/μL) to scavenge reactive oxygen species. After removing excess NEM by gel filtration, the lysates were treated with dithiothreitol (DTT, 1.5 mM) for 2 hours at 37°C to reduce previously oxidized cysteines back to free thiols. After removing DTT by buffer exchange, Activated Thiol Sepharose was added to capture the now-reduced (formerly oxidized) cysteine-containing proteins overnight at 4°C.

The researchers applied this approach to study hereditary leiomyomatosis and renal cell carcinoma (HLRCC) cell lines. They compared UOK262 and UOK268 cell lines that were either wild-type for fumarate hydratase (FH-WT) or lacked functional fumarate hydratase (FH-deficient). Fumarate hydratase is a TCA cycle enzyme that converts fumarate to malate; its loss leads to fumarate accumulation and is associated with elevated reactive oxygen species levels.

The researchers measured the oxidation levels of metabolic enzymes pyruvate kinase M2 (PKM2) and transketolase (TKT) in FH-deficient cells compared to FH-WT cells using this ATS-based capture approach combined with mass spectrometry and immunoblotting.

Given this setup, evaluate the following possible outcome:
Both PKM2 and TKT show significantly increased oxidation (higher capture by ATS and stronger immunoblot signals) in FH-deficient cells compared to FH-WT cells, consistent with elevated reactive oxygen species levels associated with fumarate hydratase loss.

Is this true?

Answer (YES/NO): YES